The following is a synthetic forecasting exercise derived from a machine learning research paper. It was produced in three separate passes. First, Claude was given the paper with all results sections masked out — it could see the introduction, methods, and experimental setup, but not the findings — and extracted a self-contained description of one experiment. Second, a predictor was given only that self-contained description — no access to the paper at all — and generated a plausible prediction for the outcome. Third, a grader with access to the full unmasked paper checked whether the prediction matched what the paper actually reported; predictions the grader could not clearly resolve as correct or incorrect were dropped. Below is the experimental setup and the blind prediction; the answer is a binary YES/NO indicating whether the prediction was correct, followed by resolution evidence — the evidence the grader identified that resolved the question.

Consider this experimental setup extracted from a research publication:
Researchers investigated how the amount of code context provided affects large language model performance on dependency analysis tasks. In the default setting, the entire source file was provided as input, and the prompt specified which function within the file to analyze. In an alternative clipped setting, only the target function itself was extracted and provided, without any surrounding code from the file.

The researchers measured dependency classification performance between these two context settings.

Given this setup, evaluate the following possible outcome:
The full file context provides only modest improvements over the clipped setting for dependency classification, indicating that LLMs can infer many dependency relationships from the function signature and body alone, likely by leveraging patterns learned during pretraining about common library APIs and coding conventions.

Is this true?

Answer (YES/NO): NO